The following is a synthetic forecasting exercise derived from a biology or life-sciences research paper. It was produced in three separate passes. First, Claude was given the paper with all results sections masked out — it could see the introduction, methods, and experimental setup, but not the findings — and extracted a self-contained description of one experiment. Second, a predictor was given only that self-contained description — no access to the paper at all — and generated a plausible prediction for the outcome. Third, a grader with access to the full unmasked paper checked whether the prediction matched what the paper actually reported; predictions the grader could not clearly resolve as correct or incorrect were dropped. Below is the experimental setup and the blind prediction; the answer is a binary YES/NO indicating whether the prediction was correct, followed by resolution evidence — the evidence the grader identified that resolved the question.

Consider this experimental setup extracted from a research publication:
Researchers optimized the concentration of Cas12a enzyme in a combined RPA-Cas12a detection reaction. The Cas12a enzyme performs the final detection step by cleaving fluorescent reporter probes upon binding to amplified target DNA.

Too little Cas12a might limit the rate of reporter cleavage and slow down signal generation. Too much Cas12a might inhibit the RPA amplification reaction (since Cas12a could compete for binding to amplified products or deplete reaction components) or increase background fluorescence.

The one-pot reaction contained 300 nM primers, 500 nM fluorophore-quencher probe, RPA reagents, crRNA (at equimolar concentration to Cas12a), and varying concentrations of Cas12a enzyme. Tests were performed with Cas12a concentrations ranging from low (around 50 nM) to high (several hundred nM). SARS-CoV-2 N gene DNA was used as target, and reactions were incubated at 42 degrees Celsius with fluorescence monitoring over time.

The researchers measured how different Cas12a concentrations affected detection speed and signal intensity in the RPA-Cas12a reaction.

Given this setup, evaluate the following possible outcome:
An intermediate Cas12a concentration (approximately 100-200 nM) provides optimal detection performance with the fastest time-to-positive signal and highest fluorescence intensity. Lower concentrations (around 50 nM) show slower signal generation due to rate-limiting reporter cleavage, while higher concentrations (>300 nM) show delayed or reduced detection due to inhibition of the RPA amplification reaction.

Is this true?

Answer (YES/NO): NO